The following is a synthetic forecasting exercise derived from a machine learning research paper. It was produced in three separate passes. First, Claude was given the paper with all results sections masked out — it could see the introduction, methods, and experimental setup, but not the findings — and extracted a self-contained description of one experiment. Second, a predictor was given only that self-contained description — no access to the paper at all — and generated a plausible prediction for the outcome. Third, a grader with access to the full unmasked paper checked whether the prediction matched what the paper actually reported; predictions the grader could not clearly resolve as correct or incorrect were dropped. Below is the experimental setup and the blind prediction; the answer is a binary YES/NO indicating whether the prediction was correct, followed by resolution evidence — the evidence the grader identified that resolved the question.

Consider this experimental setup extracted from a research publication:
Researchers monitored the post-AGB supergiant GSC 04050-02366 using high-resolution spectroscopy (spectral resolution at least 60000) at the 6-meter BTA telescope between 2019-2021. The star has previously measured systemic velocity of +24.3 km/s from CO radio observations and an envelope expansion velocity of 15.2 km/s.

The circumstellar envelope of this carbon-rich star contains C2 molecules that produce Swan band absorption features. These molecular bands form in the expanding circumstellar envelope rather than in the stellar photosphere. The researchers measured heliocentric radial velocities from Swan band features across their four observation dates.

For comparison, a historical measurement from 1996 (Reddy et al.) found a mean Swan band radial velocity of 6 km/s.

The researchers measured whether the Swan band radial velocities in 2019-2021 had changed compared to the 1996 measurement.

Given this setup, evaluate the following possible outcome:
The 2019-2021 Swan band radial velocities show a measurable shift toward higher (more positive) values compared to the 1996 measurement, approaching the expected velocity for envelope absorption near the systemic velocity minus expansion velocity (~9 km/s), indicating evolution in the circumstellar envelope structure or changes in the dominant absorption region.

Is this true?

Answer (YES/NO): YES